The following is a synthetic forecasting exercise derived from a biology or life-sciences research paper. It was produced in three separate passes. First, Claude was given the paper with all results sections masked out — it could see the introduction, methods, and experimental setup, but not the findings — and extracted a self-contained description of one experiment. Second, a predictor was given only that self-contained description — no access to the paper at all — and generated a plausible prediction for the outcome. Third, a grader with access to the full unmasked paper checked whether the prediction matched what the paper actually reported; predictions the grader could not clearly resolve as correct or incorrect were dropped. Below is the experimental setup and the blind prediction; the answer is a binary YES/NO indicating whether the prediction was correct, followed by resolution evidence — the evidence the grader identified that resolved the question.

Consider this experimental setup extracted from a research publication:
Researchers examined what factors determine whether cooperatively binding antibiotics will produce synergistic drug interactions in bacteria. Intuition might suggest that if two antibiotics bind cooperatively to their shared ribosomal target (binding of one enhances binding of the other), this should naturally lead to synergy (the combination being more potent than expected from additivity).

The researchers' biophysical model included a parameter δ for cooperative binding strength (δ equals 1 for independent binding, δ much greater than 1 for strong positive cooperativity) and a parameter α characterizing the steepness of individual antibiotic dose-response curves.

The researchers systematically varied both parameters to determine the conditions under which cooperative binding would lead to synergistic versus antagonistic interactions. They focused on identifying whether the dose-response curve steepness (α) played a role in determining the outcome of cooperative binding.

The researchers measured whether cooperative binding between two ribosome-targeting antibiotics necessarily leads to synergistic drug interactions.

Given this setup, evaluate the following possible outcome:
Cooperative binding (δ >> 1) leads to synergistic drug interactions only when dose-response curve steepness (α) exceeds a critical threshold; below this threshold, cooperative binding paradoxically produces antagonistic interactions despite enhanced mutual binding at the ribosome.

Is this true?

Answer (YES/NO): YES